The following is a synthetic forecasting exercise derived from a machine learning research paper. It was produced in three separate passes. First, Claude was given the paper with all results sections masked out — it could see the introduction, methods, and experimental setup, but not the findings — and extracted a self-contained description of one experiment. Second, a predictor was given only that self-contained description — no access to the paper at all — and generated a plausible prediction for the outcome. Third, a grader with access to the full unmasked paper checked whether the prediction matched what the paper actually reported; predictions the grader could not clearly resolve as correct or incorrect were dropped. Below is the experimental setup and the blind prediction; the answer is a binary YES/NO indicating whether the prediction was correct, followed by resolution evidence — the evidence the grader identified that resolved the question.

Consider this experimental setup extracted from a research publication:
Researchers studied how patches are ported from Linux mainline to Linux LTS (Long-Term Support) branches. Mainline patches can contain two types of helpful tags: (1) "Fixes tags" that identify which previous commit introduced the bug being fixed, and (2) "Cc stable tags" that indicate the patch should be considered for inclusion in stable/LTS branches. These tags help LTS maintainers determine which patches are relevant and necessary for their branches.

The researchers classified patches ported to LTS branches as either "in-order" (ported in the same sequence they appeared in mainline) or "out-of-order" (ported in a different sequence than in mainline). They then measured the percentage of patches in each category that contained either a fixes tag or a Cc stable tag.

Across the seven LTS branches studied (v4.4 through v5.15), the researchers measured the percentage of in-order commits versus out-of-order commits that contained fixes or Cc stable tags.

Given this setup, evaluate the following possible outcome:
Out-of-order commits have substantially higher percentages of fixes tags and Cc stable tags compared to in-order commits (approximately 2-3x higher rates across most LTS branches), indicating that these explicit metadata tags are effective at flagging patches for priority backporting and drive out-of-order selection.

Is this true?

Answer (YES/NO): NO